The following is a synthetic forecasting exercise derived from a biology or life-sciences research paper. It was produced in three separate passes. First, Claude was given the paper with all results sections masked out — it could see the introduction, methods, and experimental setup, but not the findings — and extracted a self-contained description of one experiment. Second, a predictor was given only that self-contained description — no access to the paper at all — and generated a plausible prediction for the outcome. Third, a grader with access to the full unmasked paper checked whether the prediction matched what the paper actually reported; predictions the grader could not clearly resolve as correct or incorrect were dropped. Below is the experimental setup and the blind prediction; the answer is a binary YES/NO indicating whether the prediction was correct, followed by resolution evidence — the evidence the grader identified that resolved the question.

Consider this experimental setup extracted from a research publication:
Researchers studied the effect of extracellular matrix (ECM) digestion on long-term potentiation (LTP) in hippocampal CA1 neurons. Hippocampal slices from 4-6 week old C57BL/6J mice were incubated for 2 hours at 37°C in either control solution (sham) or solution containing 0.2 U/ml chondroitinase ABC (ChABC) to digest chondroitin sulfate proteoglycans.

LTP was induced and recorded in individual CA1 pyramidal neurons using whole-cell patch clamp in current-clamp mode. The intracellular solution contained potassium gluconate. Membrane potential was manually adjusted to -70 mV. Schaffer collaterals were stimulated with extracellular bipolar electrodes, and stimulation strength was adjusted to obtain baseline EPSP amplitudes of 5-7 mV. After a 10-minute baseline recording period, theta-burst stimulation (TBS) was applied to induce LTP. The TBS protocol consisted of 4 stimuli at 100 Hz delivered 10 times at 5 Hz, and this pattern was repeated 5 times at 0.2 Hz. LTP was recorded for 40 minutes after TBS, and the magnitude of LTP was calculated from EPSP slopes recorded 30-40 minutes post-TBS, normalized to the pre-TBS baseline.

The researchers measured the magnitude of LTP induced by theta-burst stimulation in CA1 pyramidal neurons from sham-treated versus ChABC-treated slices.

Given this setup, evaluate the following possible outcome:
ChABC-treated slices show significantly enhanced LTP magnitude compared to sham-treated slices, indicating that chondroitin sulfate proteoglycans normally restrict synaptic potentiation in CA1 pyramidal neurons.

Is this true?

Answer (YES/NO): NO